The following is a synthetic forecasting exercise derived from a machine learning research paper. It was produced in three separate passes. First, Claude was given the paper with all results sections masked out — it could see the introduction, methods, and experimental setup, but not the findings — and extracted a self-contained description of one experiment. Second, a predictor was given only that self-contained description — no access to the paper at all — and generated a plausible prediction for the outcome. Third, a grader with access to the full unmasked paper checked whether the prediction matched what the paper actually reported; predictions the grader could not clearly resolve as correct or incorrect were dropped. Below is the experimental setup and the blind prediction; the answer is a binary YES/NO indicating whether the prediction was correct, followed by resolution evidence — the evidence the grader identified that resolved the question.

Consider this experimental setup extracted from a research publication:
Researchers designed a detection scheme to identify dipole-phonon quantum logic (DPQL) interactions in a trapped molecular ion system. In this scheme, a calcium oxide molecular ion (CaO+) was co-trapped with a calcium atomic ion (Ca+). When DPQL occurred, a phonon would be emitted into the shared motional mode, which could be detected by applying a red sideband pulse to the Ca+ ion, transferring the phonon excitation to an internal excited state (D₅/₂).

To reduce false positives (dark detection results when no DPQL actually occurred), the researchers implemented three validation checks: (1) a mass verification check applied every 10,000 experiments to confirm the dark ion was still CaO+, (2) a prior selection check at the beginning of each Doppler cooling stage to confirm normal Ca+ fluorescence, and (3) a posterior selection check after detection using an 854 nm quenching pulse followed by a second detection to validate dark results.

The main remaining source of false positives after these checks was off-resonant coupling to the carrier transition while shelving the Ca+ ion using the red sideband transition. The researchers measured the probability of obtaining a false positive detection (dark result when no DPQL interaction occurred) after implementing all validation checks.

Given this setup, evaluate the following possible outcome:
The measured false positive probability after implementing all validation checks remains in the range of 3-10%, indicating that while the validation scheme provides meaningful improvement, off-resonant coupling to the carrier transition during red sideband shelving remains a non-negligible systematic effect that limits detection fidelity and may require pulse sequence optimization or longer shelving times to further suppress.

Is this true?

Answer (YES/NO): YES